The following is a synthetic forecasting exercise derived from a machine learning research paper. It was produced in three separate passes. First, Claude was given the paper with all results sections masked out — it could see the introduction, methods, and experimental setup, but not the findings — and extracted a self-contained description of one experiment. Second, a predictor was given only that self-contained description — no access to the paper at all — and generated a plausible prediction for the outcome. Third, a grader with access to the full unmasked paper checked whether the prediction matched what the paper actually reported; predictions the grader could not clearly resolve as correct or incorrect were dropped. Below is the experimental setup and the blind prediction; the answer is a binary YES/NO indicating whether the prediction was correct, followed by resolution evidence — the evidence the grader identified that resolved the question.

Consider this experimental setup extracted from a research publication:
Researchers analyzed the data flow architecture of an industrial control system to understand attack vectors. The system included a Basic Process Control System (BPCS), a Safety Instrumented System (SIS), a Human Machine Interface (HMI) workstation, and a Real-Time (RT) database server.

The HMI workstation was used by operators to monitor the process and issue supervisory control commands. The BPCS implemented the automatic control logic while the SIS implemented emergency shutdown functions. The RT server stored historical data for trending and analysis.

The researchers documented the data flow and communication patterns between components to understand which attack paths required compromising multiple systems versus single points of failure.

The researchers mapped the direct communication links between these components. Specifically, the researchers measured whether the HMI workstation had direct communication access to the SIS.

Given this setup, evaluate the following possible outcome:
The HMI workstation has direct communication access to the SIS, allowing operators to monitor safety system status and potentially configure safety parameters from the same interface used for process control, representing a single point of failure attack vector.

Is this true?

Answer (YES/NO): NO